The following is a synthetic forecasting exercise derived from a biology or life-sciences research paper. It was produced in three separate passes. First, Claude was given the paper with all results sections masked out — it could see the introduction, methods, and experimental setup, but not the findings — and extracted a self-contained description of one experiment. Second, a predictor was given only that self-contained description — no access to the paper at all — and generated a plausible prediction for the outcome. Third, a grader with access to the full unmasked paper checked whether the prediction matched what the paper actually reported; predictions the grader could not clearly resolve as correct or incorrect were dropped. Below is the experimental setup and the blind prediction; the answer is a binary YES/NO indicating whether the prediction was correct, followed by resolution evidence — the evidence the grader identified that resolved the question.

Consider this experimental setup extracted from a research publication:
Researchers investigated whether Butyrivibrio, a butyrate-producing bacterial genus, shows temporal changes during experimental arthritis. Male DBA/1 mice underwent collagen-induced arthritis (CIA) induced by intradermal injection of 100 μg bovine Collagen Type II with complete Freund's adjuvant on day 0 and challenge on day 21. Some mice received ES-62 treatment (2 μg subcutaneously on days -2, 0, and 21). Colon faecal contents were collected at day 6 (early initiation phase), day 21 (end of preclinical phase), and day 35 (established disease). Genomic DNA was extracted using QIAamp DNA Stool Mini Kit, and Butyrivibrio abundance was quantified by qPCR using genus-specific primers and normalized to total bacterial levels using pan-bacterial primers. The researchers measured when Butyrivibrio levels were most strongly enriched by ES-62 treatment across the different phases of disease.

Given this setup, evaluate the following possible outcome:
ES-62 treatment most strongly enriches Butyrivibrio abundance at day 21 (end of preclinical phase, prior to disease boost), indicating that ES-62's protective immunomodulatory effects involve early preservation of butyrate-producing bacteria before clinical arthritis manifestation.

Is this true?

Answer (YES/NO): NO